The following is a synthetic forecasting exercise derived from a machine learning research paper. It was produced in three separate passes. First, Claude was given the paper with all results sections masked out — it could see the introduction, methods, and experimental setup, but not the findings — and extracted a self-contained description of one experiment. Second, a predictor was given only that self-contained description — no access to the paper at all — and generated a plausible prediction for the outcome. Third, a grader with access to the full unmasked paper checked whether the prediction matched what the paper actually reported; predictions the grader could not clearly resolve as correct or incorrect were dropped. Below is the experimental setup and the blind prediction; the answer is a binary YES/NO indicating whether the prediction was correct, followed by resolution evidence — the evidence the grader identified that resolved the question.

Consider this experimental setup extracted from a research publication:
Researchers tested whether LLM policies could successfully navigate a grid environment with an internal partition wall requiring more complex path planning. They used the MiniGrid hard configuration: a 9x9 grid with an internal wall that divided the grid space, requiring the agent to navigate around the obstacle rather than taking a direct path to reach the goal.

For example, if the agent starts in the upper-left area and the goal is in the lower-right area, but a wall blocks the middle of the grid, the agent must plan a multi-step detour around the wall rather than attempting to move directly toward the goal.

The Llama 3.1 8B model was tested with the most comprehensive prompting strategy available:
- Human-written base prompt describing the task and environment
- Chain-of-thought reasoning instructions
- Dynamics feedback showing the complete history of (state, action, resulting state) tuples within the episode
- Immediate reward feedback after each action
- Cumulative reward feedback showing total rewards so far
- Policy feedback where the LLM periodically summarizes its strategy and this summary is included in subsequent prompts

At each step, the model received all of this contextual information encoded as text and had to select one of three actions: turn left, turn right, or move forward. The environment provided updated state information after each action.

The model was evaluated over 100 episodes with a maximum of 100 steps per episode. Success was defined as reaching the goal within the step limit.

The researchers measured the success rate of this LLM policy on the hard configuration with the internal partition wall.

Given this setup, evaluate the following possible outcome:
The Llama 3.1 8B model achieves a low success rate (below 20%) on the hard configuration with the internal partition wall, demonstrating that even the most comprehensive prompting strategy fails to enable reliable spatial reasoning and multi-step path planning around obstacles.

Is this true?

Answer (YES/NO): YES